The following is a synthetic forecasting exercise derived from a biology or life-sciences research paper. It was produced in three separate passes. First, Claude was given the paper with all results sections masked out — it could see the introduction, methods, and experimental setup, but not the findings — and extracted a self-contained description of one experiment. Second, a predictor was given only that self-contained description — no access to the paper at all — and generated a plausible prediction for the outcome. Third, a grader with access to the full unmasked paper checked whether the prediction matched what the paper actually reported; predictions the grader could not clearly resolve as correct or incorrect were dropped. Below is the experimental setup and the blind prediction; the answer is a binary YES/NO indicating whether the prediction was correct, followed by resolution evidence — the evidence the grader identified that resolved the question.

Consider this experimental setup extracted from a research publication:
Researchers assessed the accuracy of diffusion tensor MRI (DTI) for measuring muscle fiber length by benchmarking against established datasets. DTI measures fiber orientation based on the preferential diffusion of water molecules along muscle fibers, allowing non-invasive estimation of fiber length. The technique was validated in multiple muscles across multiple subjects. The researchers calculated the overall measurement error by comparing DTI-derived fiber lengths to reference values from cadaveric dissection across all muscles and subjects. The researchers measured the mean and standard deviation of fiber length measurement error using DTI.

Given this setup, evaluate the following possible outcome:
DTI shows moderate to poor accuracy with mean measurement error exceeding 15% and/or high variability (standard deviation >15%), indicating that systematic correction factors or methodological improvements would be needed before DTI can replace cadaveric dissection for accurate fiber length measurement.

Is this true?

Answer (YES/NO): YES